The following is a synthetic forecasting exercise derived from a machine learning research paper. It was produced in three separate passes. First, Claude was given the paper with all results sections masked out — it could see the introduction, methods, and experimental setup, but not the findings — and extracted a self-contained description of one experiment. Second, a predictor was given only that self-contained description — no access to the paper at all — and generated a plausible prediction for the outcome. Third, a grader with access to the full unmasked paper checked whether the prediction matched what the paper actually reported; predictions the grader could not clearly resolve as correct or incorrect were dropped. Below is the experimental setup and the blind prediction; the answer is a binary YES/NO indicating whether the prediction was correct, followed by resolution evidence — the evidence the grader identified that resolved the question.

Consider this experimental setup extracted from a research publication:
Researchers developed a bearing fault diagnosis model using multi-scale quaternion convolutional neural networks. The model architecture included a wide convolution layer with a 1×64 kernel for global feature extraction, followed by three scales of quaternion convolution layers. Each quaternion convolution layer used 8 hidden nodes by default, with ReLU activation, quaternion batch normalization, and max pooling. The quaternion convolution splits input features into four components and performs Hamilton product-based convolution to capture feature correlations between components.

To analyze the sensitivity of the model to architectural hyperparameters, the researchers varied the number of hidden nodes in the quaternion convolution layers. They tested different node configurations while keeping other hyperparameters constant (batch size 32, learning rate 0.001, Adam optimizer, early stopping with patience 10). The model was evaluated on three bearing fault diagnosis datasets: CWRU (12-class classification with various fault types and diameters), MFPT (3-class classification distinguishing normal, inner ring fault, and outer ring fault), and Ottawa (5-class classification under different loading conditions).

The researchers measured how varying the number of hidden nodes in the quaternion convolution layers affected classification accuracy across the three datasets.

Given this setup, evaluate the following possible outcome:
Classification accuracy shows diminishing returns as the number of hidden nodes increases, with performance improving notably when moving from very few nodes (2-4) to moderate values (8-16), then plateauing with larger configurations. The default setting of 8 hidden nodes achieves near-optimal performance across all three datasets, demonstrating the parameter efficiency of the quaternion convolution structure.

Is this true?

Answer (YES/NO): NO